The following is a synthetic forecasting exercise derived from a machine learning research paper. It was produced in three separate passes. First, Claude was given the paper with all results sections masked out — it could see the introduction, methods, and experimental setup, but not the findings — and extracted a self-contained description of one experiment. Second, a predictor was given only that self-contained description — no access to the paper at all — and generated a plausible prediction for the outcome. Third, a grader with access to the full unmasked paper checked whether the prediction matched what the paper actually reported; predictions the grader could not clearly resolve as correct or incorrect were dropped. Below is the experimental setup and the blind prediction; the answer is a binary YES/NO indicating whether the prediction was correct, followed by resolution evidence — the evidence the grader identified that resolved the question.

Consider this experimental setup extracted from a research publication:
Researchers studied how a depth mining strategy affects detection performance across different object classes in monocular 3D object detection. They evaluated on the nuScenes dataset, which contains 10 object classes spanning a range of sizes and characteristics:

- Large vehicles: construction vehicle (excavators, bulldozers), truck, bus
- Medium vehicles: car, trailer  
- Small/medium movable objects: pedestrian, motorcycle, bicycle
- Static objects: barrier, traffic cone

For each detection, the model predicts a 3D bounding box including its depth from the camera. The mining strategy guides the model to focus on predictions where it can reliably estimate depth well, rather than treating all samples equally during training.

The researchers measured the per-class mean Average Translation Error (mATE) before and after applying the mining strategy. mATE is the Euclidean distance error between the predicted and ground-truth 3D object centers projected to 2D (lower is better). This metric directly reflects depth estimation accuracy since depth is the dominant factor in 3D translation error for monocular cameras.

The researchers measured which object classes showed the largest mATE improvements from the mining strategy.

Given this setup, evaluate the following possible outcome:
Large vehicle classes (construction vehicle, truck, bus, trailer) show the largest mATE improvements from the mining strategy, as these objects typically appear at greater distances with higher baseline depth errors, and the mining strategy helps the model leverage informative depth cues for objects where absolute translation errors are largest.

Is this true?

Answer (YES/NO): YES